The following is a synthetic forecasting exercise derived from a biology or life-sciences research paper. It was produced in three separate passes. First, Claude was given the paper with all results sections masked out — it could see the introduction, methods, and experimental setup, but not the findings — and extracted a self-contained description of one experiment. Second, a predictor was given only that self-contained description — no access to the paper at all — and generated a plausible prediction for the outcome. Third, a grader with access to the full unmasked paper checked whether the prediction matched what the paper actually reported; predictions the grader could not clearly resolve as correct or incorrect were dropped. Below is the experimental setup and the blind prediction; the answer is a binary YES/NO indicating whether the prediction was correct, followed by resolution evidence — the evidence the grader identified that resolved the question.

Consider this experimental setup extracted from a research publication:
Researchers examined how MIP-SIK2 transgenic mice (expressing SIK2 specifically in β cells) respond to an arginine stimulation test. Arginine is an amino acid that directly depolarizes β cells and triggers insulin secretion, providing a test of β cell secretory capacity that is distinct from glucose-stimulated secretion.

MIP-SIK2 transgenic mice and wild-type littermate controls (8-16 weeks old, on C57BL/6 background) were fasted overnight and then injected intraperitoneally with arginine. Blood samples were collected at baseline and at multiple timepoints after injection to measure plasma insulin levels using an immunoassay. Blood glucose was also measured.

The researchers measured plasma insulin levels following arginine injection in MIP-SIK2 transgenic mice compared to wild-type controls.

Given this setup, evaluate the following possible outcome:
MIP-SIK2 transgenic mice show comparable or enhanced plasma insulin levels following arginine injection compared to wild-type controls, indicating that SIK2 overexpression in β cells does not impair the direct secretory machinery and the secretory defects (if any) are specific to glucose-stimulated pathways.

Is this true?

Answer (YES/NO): YES